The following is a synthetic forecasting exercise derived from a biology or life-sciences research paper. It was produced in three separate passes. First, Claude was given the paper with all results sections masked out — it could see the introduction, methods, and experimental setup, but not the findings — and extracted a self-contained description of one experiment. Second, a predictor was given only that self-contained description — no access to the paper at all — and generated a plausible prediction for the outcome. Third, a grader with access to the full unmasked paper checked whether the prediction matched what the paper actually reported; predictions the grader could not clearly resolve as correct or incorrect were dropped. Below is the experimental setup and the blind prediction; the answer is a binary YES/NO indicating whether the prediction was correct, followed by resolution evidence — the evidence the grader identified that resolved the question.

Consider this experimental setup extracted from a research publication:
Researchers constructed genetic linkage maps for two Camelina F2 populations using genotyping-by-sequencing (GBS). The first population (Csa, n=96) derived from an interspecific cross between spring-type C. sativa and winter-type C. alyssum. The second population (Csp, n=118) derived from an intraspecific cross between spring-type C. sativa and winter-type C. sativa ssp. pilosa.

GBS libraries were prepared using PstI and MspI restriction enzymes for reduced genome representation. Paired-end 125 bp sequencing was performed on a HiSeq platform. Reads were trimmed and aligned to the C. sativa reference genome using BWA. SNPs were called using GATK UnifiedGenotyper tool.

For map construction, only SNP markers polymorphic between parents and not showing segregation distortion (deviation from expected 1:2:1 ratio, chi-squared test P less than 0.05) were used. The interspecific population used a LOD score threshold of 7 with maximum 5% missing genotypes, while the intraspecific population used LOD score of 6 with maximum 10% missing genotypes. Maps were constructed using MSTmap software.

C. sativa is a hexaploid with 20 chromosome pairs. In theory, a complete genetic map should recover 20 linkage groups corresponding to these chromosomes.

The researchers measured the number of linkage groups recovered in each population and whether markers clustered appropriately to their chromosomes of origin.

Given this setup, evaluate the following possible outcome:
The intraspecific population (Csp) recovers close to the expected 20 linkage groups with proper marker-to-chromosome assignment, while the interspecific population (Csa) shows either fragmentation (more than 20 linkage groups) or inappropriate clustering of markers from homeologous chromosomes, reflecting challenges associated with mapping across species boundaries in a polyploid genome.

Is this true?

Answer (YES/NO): NO